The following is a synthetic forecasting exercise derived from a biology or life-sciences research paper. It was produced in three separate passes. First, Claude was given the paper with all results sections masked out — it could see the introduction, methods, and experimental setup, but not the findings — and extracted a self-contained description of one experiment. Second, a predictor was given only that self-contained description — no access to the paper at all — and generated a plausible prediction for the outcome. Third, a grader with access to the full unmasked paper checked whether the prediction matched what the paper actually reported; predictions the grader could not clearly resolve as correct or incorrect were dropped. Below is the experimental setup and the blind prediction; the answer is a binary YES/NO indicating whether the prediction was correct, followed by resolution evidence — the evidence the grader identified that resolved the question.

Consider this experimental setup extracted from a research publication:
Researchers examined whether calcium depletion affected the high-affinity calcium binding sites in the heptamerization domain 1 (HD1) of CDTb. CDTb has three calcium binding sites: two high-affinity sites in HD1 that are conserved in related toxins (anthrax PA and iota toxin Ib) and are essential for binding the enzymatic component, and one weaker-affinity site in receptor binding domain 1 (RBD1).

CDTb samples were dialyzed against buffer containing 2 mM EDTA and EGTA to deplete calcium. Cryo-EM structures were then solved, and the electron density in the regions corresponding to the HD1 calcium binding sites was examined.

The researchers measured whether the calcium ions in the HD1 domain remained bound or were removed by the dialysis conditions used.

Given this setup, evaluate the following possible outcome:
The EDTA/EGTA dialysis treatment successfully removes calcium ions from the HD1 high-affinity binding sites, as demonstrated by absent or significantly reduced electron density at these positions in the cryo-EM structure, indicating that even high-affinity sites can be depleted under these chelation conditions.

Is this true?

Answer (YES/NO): NO